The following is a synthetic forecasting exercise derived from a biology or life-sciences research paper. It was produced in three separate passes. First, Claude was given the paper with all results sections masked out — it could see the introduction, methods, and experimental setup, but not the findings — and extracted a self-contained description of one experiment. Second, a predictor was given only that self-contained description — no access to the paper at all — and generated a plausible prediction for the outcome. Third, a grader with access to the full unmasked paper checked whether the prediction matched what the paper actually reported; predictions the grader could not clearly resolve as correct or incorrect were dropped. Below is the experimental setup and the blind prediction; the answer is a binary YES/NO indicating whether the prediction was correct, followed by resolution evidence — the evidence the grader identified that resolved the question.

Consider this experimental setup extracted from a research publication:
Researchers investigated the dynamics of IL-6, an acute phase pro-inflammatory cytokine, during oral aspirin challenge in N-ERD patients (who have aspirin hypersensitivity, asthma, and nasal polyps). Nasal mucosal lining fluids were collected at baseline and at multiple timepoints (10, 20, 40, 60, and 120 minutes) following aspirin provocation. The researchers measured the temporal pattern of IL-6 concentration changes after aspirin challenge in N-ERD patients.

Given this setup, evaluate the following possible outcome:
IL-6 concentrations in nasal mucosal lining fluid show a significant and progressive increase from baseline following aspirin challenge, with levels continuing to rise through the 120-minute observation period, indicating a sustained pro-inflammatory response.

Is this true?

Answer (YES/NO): NO